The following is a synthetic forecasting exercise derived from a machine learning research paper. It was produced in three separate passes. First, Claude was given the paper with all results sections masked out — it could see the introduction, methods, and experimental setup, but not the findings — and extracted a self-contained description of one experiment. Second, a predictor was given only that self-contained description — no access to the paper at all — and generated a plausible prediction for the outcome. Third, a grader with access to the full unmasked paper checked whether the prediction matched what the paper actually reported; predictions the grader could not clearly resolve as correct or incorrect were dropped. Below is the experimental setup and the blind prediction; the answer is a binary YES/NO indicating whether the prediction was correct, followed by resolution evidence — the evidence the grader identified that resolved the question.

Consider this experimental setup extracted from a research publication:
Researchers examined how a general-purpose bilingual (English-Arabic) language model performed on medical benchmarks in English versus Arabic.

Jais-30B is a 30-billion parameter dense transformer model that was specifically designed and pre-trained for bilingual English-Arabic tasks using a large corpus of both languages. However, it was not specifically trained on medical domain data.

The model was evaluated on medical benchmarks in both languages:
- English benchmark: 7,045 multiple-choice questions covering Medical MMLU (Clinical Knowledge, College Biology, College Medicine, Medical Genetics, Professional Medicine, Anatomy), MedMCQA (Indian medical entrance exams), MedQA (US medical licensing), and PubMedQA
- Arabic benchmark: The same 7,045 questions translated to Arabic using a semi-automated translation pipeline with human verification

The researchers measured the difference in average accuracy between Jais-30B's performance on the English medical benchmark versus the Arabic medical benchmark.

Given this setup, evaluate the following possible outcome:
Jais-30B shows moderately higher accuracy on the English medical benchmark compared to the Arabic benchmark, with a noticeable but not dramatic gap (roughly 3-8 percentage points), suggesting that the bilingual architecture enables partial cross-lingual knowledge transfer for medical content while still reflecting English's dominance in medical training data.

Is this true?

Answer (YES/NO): NO